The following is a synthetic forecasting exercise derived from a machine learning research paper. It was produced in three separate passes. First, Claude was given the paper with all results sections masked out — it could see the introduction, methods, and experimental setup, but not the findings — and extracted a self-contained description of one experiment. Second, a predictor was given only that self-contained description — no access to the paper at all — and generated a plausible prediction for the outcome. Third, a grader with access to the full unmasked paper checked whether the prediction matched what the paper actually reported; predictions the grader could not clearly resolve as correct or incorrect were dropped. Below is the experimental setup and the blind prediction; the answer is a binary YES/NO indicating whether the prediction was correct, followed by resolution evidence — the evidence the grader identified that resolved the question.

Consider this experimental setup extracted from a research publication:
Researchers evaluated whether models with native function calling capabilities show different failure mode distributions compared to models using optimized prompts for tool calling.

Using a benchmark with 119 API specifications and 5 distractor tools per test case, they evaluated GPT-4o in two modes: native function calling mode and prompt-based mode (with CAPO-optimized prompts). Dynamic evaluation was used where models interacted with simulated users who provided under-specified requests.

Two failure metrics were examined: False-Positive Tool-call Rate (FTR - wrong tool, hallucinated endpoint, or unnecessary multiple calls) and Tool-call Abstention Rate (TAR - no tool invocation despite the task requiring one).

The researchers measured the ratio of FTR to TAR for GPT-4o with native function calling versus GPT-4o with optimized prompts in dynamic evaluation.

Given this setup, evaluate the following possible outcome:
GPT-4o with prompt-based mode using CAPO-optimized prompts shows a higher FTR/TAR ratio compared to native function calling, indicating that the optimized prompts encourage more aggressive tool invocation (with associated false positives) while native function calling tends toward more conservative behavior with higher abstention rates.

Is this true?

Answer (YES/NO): NO